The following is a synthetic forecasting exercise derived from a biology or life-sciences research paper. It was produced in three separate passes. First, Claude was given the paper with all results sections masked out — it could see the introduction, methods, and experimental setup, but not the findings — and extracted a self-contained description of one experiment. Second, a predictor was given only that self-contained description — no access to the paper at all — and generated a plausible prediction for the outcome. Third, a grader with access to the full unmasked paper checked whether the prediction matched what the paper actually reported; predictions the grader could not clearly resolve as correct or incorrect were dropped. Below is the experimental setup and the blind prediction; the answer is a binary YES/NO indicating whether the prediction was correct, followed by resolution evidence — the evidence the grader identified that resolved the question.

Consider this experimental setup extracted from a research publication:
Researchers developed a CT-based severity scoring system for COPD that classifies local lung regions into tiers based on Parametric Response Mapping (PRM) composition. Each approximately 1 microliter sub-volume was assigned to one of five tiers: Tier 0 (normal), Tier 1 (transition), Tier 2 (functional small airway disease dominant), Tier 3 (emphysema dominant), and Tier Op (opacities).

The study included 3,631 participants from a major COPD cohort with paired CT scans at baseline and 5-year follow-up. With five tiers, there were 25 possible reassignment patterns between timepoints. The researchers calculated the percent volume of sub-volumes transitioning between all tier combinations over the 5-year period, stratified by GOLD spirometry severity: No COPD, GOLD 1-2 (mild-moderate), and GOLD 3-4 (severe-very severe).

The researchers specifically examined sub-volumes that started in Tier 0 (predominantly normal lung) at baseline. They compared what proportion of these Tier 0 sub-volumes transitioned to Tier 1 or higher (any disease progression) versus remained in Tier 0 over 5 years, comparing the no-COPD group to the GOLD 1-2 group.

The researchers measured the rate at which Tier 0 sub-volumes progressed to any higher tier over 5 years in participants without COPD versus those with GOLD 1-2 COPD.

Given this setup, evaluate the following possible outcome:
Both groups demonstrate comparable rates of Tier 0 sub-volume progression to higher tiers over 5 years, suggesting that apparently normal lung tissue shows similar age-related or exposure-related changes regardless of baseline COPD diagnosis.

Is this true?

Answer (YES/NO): NO